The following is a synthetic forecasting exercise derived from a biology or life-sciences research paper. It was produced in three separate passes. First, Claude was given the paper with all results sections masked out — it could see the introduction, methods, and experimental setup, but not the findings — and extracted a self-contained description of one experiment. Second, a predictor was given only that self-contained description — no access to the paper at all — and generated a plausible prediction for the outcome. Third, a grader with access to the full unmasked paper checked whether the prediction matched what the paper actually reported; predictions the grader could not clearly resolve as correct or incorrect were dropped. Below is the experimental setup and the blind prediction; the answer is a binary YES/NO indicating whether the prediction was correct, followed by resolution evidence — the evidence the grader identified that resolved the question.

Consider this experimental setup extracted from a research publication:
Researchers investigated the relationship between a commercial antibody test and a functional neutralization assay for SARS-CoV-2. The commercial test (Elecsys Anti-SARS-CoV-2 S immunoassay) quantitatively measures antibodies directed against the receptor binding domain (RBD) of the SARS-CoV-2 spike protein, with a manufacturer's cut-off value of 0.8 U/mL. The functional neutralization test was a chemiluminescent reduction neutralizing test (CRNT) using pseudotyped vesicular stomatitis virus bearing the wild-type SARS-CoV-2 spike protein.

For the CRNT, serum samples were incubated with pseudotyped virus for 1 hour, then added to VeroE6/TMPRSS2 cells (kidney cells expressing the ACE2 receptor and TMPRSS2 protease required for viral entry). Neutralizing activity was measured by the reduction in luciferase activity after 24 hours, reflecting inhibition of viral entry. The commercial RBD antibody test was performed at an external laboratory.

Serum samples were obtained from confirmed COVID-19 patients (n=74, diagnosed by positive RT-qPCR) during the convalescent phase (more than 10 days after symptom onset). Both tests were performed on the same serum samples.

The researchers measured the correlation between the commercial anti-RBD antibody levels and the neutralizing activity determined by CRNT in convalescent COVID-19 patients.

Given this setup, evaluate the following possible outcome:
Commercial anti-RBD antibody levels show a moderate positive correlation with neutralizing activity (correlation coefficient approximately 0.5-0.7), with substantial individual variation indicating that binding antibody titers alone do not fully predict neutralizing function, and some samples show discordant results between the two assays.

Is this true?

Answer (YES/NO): NO